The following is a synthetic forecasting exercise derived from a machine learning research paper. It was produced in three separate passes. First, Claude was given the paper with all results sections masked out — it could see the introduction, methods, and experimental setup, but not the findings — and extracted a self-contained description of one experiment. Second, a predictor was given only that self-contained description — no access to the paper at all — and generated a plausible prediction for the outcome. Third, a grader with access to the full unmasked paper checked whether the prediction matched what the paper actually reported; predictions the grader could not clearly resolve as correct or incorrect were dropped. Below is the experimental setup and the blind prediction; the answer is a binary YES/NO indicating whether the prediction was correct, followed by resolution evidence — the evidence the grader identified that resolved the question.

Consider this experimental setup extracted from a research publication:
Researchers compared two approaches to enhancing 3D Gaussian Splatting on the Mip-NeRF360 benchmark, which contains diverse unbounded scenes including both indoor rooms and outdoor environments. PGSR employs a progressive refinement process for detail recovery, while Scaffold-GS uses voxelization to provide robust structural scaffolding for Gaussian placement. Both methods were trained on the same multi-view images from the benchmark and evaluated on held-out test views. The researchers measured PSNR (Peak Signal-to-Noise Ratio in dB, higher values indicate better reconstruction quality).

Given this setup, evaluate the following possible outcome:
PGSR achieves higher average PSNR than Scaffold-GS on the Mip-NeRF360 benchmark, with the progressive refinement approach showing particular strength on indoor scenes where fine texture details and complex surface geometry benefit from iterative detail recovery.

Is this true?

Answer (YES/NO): NO